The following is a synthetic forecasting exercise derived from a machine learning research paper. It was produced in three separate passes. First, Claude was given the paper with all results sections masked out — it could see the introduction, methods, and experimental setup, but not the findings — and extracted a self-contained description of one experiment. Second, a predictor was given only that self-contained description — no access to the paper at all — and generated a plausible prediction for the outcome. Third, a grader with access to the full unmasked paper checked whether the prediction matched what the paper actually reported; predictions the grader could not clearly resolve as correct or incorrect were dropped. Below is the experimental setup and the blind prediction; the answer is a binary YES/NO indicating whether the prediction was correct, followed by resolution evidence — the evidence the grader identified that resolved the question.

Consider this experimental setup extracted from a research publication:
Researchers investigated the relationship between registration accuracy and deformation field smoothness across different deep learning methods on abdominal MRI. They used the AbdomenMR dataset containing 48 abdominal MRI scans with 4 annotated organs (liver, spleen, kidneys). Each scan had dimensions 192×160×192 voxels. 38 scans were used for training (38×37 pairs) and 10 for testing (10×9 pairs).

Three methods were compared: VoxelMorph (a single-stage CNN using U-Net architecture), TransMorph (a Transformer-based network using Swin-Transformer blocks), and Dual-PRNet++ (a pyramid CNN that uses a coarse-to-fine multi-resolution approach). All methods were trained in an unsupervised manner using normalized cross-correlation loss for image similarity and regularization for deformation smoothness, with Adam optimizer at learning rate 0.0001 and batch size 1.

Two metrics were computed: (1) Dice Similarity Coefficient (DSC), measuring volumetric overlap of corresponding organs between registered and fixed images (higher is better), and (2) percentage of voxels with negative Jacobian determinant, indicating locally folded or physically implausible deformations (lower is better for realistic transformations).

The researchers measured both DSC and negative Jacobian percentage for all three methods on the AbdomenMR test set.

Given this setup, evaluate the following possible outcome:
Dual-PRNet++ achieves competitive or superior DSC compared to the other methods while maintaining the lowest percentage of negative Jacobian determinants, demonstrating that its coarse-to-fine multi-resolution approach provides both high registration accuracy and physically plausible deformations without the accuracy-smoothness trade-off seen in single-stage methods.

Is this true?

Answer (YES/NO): YES